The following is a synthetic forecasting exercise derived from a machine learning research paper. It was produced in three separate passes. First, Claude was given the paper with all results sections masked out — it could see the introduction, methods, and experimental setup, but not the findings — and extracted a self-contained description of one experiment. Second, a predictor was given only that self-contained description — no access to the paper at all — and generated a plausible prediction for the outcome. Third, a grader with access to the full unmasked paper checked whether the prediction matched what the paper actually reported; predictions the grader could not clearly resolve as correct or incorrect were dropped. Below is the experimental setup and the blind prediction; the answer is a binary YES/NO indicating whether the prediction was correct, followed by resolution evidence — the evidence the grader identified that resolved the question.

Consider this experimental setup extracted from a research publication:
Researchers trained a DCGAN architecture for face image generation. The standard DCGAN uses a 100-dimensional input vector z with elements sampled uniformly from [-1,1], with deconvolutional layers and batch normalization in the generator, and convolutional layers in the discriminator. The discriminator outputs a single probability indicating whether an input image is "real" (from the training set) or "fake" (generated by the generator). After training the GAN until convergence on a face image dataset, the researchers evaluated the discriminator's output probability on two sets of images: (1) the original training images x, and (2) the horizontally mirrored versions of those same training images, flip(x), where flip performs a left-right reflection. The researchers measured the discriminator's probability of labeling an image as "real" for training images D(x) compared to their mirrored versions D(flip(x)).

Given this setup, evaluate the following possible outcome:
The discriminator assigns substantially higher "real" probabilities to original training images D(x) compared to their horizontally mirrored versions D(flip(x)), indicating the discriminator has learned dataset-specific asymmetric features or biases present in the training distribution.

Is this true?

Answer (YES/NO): YES